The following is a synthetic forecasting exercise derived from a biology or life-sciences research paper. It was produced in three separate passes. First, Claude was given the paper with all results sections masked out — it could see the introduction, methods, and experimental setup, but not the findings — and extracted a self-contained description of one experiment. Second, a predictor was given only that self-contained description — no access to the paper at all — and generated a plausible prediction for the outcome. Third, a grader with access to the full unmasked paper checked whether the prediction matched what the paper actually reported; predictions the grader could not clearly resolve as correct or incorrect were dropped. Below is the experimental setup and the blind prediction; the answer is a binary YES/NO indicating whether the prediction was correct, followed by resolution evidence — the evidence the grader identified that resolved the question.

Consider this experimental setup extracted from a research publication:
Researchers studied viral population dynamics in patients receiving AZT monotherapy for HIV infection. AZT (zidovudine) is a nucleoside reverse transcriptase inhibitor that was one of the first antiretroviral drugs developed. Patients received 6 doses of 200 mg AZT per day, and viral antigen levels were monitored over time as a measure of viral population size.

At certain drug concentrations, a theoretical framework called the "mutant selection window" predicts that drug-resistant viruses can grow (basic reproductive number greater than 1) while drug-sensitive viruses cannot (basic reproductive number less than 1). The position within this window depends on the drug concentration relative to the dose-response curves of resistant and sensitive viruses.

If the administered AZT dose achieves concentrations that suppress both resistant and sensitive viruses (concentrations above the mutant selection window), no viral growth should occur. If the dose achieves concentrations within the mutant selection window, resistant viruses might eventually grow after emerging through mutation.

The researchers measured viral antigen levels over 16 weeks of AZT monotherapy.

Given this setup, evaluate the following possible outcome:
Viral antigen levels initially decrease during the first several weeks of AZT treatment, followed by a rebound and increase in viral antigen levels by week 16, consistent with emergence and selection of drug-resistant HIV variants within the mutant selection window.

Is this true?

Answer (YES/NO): YES